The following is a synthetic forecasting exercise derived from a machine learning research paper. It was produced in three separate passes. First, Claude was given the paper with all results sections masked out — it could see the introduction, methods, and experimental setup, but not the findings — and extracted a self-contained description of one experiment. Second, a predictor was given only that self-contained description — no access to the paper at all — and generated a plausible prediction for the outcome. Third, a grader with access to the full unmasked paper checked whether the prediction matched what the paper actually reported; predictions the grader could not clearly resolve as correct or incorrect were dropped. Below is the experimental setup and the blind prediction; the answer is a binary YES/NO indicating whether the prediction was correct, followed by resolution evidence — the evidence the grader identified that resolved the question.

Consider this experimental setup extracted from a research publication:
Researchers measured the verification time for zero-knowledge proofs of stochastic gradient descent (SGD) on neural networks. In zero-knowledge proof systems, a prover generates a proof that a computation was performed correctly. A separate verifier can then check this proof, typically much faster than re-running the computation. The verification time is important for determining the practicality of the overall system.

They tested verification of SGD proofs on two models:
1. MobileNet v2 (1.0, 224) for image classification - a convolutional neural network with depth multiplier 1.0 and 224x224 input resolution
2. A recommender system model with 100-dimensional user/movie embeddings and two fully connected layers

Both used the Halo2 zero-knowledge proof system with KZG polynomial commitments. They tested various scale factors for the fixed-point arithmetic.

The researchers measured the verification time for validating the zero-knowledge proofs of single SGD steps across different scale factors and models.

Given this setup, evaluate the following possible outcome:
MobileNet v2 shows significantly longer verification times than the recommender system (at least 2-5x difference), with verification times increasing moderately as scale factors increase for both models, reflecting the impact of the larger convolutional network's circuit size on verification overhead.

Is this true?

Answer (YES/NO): NO